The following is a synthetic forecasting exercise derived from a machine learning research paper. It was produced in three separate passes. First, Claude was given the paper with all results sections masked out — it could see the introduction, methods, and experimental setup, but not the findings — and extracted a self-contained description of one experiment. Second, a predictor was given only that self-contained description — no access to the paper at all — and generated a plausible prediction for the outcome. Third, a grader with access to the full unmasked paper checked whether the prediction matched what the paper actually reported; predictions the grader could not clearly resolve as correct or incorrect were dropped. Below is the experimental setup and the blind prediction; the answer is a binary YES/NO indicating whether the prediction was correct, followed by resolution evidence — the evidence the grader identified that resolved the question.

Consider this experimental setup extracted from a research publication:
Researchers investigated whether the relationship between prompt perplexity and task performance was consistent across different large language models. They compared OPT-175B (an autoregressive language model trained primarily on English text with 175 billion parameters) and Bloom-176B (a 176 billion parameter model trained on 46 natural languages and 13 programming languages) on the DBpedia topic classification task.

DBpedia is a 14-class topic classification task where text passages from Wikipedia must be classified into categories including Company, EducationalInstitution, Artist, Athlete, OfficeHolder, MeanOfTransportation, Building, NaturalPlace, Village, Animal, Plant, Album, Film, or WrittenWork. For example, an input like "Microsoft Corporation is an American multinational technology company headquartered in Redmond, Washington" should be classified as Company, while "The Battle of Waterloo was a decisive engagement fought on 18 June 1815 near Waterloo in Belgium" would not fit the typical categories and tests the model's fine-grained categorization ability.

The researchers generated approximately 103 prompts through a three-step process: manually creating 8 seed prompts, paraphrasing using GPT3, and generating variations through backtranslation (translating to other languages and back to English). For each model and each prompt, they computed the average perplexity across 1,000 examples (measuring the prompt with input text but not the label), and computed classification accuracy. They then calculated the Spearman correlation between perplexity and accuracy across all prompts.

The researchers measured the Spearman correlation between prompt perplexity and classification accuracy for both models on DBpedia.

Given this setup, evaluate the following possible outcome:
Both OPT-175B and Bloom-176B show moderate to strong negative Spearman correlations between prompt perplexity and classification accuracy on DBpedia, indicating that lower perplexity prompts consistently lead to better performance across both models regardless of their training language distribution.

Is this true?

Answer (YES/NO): NO